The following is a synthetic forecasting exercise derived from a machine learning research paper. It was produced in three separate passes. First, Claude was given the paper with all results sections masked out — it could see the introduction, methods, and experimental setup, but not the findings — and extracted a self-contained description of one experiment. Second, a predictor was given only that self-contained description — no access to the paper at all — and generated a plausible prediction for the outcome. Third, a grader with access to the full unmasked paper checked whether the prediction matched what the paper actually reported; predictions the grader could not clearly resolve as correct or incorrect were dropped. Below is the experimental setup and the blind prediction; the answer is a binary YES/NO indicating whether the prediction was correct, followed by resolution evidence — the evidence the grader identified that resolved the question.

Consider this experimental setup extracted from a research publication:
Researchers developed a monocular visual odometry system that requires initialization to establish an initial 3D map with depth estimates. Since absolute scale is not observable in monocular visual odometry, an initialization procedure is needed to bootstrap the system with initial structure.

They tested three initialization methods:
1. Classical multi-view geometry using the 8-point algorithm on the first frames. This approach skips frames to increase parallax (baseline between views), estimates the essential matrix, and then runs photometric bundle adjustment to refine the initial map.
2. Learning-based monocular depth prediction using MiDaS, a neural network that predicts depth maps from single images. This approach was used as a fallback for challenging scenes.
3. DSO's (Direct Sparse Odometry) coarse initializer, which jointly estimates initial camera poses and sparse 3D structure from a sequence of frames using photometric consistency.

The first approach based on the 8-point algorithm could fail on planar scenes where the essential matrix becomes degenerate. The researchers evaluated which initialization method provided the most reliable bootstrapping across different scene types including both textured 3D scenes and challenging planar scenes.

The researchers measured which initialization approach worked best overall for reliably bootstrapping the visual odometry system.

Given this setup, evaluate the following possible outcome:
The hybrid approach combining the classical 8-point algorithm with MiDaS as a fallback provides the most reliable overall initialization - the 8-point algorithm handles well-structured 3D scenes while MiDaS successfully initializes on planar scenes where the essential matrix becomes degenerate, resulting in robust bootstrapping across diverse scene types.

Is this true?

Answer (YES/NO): NO